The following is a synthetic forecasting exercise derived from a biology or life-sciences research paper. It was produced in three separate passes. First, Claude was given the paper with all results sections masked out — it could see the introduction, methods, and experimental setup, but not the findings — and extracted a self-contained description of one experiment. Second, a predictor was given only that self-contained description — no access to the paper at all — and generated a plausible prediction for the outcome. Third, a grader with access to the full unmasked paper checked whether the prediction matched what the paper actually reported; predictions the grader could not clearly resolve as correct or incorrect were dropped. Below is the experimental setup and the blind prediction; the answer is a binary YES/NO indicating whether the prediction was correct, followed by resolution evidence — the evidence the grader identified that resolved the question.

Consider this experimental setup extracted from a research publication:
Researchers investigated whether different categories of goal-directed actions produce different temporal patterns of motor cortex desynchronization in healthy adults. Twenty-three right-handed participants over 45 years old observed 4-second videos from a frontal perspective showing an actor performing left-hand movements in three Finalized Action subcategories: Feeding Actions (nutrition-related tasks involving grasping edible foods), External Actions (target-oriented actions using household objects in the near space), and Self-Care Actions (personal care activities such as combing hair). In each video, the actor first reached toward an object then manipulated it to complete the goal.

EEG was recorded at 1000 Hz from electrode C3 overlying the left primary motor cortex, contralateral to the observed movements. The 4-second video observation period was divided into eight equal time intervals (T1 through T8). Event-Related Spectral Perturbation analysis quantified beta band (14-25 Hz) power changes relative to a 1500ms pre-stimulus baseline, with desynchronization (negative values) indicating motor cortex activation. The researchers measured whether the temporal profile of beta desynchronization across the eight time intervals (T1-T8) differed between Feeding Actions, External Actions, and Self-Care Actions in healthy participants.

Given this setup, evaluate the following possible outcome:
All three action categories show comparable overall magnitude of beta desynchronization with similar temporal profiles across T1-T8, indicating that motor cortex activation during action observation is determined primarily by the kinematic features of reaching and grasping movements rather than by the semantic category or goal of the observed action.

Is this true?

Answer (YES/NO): NO